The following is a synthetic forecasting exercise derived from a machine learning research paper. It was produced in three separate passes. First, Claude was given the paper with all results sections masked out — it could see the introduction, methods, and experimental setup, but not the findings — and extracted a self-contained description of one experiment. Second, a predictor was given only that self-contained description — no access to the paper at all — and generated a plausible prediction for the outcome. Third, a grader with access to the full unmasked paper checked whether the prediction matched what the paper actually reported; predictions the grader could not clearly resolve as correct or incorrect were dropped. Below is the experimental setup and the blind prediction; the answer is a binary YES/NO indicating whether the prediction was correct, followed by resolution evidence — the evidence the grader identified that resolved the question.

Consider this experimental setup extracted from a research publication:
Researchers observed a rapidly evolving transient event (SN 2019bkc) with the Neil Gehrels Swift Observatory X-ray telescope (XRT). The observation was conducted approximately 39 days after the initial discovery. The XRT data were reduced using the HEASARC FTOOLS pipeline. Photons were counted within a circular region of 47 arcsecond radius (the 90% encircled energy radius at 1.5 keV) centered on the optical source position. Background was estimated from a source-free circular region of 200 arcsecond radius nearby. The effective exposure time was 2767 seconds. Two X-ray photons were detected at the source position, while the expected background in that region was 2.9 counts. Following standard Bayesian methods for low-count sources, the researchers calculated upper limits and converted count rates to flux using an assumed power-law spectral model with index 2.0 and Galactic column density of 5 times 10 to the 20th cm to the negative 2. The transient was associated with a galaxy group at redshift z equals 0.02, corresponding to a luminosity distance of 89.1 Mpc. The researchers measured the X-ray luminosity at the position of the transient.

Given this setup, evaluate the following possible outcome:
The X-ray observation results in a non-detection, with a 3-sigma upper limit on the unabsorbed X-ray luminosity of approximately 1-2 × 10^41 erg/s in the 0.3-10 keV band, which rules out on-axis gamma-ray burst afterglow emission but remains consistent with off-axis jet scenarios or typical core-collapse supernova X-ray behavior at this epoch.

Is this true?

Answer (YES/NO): NO